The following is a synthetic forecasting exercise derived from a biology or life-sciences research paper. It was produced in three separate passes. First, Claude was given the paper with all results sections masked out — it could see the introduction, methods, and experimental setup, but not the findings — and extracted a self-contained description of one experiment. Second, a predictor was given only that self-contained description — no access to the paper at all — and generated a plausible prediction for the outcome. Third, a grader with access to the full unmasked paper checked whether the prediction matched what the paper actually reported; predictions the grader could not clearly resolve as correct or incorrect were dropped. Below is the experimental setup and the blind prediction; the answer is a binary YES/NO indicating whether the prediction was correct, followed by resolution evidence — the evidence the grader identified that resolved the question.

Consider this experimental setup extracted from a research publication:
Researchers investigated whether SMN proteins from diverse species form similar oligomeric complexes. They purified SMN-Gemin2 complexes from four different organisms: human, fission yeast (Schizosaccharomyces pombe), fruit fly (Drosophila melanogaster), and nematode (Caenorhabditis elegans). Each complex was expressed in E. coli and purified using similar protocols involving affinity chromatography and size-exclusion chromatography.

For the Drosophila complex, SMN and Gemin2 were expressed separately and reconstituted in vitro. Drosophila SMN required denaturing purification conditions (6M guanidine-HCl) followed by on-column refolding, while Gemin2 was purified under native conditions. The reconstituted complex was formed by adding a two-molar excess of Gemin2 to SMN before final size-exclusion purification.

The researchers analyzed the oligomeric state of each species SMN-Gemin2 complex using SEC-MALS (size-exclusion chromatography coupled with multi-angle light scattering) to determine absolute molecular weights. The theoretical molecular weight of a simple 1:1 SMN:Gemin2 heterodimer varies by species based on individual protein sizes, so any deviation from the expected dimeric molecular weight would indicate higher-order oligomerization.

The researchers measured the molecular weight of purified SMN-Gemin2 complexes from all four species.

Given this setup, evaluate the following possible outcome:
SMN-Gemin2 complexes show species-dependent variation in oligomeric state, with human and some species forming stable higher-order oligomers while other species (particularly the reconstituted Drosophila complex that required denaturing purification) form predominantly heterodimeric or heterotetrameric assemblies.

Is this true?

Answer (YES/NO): NO